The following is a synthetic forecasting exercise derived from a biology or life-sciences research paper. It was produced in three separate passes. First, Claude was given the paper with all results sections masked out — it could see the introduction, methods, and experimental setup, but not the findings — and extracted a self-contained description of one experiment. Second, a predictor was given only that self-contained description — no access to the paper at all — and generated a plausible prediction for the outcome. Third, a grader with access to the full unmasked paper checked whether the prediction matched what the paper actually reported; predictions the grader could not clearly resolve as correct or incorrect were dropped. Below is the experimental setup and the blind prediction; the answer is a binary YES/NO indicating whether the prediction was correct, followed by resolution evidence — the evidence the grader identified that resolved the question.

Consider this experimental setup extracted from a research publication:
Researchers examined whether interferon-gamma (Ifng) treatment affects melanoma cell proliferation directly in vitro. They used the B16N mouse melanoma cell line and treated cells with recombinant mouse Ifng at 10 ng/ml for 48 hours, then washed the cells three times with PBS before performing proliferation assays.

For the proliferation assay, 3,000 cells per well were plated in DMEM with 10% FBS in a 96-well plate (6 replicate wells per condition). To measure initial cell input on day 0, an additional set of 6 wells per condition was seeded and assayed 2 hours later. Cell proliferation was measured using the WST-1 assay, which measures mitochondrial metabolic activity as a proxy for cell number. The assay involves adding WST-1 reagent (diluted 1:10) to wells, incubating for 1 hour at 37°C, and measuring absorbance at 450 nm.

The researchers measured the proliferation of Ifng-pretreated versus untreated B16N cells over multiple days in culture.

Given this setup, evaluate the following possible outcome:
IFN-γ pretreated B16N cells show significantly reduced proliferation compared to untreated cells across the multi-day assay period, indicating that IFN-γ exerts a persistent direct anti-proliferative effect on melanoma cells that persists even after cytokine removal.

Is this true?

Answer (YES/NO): YES